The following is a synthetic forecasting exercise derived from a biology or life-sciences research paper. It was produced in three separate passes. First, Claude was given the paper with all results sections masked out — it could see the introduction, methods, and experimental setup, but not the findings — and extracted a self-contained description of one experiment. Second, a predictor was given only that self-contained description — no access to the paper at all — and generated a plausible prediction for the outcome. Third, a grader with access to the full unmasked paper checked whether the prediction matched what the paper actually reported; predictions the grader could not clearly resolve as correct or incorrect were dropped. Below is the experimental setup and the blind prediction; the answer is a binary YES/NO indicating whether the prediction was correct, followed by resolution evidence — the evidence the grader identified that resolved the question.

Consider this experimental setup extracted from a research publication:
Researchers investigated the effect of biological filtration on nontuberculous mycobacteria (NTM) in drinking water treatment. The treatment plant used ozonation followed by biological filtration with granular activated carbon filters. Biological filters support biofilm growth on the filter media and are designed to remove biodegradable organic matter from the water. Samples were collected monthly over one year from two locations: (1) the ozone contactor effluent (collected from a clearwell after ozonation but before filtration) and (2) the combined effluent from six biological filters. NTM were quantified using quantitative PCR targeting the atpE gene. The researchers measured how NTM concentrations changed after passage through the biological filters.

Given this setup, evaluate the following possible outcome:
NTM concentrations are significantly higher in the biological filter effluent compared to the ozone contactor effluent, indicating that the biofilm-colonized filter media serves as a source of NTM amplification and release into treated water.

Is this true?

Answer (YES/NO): YES